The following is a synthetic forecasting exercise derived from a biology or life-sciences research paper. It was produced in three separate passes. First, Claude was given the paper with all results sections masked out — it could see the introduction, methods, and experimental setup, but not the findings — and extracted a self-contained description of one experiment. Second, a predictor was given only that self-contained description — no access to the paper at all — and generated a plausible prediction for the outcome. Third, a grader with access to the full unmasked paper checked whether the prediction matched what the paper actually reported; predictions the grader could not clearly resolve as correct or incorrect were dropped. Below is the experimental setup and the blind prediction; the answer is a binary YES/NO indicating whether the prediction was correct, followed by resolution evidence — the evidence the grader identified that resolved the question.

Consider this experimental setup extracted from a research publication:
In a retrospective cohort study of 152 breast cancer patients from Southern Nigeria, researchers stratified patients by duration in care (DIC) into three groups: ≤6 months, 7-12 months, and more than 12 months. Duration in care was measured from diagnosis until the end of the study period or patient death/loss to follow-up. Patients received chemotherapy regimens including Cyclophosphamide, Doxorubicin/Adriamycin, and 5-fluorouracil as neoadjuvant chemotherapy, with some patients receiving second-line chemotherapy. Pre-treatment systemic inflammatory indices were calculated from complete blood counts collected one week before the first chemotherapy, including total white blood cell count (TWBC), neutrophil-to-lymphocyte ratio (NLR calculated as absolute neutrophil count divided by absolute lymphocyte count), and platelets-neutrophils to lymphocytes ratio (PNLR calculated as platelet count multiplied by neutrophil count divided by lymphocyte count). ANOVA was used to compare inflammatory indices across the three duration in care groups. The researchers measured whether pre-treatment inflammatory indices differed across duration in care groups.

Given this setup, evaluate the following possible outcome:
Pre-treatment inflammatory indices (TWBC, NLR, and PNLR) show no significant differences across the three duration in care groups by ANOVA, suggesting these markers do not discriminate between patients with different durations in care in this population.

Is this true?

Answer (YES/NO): NO